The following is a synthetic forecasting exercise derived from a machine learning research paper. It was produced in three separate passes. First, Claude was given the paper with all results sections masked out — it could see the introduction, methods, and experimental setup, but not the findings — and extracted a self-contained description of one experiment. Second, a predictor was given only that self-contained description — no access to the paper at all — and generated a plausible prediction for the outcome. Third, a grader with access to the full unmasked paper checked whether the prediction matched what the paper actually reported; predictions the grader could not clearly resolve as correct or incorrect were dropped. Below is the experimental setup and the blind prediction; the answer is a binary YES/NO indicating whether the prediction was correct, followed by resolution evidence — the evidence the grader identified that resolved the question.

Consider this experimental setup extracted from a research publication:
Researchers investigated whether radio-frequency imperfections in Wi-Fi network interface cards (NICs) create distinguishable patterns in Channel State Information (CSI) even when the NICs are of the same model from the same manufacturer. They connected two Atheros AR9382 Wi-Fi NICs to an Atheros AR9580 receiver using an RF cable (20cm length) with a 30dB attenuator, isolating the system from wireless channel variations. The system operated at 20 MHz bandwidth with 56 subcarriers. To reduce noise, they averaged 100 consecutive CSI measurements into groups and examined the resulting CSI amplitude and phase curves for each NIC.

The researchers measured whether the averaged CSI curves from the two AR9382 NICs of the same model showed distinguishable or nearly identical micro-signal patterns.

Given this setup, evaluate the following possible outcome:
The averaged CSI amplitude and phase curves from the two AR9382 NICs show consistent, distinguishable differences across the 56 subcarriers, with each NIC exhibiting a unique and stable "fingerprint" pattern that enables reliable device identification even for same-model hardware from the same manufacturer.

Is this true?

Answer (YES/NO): YES